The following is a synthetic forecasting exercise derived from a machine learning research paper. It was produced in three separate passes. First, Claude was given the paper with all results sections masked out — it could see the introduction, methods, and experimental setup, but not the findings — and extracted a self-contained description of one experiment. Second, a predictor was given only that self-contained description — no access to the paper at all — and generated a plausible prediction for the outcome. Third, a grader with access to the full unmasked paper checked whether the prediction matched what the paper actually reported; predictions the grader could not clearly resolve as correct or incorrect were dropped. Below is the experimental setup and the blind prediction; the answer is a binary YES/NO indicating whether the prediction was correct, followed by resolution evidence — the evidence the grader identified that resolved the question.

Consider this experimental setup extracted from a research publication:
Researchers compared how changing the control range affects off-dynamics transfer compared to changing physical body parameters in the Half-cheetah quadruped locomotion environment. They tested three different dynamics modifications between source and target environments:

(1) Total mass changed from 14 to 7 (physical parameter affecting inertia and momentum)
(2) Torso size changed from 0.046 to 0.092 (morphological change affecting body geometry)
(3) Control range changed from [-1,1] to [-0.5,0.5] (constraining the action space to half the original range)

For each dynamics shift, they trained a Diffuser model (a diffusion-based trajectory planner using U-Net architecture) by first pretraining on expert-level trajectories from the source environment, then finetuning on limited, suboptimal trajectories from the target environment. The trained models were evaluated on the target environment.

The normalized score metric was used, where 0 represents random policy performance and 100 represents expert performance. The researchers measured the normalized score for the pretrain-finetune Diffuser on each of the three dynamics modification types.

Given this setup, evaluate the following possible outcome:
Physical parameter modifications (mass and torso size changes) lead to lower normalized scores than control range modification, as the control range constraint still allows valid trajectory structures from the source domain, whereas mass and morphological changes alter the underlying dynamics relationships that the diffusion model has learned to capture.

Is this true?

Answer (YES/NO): NO